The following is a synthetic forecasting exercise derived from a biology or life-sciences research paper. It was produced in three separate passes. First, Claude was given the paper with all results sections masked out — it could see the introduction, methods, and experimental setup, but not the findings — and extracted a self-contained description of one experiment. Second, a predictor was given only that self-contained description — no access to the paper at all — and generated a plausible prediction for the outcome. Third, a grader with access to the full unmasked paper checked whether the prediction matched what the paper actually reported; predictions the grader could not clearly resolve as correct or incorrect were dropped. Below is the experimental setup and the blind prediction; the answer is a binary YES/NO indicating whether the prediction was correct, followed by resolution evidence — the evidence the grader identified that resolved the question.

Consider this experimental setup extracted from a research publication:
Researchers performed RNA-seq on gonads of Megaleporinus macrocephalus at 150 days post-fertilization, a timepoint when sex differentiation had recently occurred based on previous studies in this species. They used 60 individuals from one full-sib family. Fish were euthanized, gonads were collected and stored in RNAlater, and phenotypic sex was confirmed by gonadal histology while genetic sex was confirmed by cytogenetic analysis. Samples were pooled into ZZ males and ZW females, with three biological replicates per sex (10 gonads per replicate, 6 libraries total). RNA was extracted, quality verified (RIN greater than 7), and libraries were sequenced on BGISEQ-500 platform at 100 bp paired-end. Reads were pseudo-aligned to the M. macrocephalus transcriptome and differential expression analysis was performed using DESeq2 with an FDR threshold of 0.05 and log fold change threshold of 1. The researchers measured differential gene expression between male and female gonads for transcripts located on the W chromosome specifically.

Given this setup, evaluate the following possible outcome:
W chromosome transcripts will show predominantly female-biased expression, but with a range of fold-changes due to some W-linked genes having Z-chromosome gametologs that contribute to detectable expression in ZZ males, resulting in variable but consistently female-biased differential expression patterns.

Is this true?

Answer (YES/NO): NO